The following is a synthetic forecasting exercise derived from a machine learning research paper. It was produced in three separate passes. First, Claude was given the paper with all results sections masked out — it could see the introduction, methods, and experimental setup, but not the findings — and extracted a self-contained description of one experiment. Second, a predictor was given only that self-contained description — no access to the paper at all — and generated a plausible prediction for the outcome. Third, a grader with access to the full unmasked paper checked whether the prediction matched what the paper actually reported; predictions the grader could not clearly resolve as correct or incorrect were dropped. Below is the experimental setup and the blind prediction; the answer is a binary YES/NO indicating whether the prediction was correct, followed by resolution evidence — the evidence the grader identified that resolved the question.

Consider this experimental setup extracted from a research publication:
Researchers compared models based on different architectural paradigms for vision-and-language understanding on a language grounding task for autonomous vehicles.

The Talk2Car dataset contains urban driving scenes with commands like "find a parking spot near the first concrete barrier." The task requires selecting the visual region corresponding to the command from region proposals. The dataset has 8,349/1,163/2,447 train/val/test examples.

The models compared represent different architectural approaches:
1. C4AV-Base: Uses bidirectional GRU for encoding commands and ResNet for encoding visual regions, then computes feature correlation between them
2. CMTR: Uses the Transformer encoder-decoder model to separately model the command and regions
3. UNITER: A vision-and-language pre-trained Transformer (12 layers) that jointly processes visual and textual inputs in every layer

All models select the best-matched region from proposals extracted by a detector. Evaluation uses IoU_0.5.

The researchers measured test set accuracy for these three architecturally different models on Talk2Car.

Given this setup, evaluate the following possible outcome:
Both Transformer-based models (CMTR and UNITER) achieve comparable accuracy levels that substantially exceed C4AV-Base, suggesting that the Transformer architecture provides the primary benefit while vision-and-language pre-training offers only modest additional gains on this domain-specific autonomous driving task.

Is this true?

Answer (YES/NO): NO